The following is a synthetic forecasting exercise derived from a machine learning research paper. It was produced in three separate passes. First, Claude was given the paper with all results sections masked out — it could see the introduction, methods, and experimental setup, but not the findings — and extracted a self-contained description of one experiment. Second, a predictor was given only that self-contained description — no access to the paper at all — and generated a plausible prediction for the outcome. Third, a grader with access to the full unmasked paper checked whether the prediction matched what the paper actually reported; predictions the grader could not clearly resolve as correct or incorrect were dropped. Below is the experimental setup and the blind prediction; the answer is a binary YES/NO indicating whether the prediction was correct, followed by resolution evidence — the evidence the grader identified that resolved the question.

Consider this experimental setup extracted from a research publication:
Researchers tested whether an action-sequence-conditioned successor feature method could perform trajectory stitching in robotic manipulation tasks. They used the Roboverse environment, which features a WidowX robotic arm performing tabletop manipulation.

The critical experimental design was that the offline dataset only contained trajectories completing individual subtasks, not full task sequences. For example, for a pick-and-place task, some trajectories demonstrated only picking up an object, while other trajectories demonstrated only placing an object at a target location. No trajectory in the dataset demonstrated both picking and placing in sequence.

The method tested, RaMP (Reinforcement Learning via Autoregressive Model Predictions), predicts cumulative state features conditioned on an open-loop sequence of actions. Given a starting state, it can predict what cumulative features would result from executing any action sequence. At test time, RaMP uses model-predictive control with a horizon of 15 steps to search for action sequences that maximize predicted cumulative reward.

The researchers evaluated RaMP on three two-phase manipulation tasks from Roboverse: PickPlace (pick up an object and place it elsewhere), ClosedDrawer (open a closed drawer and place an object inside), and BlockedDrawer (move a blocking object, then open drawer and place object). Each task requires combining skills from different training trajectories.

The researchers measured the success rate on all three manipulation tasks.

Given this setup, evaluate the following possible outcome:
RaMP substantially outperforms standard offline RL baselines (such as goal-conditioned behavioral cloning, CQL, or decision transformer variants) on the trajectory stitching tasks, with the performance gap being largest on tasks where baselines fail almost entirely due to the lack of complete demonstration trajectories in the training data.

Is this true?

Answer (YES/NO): NO